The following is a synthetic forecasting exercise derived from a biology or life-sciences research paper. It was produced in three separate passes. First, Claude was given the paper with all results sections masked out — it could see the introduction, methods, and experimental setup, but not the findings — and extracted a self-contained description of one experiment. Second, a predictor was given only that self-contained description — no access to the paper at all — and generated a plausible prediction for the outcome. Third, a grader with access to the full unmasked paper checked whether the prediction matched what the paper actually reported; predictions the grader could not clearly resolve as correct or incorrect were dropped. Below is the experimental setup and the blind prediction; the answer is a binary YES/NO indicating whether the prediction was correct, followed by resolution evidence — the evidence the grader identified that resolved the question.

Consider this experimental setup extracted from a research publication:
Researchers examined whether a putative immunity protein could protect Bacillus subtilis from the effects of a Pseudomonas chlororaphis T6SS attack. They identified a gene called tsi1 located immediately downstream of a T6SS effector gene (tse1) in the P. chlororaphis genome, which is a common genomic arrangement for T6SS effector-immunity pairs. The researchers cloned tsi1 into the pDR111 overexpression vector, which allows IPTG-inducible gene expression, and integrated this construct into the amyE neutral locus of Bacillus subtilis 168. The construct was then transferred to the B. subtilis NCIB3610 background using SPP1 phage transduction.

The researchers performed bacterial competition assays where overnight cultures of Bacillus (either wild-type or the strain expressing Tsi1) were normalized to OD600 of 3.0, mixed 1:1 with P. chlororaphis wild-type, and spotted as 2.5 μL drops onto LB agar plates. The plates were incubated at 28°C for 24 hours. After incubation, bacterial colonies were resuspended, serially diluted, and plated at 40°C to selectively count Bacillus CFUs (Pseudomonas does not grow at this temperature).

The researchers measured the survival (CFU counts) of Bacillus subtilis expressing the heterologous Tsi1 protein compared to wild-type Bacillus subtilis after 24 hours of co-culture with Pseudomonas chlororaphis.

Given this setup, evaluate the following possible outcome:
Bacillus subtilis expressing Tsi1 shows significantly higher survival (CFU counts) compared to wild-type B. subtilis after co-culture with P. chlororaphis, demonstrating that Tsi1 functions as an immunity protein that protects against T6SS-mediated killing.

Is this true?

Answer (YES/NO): NO